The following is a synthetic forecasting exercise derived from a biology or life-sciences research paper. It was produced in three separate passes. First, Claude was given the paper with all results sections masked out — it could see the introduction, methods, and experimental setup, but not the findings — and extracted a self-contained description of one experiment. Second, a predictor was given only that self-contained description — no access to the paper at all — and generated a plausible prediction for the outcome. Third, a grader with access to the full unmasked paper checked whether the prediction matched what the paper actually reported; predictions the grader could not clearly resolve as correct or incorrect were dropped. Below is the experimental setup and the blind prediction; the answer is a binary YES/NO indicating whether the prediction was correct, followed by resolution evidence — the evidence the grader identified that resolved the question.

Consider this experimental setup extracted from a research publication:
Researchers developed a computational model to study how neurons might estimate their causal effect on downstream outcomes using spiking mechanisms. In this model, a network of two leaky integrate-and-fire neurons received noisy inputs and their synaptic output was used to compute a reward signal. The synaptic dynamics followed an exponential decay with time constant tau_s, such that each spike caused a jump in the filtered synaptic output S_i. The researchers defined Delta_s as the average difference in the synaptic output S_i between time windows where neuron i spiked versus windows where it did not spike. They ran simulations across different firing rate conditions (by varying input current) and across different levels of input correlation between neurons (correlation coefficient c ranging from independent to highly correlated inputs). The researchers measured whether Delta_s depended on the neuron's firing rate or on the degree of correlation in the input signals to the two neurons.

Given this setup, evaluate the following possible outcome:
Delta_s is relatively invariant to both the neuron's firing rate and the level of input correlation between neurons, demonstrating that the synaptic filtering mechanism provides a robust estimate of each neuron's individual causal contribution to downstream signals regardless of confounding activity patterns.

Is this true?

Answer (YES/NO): YES